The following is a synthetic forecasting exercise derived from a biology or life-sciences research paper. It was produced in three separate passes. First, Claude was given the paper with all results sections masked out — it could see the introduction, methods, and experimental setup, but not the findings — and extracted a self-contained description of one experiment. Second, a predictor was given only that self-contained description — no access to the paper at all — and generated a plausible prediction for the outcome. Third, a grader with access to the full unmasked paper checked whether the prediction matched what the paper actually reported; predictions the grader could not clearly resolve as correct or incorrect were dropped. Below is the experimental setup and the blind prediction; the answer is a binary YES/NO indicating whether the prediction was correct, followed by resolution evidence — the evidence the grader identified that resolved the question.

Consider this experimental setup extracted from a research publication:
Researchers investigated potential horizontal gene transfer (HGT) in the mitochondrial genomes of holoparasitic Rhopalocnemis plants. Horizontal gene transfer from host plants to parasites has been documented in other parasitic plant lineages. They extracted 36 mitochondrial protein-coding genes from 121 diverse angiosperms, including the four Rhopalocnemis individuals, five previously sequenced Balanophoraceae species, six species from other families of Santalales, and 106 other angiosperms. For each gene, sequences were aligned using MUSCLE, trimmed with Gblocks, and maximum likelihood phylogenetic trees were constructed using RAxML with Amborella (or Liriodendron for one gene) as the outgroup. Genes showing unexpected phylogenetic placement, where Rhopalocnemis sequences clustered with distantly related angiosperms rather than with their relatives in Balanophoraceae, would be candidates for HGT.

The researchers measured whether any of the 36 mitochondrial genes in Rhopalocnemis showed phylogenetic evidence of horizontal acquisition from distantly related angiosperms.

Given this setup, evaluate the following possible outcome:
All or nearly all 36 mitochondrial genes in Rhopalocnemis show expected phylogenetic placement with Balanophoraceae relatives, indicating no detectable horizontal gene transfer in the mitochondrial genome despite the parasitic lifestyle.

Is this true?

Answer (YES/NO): YES